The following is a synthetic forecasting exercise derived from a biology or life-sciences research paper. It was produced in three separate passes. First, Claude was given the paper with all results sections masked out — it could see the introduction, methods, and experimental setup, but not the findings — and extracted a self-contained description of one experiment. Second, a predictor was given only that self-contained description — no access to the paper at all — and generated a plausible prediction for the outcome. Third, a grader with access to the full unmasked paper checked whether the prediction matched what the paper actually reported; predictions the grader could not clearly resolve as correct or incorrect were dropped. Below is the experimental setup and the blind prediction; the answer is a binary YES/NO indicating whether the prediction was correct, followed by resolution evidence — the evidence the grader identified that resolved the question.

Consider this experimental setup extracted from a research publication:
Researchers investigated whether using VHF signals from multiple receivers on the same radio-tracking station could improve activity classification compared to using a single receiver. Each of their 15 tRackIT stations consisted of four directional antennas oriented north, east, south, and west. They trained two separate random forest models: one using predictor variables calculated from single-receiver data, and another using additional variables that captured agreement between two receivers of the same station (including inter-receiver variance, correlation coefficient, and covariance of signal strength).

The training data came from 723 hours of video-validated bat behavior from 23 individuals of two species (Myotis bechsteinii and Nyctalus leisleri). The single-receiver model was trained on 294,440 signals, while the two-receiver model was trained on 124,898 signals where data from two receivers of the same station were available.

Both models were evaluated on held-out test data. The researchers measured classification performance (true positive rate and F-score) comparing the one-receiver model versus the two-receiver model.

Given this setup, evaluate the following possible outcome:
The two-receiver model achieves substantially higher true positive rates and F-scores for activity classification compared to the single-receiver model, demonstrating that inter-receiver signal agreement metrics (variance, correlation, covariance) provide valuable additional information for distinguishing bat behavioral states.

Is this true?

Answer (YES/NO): NO